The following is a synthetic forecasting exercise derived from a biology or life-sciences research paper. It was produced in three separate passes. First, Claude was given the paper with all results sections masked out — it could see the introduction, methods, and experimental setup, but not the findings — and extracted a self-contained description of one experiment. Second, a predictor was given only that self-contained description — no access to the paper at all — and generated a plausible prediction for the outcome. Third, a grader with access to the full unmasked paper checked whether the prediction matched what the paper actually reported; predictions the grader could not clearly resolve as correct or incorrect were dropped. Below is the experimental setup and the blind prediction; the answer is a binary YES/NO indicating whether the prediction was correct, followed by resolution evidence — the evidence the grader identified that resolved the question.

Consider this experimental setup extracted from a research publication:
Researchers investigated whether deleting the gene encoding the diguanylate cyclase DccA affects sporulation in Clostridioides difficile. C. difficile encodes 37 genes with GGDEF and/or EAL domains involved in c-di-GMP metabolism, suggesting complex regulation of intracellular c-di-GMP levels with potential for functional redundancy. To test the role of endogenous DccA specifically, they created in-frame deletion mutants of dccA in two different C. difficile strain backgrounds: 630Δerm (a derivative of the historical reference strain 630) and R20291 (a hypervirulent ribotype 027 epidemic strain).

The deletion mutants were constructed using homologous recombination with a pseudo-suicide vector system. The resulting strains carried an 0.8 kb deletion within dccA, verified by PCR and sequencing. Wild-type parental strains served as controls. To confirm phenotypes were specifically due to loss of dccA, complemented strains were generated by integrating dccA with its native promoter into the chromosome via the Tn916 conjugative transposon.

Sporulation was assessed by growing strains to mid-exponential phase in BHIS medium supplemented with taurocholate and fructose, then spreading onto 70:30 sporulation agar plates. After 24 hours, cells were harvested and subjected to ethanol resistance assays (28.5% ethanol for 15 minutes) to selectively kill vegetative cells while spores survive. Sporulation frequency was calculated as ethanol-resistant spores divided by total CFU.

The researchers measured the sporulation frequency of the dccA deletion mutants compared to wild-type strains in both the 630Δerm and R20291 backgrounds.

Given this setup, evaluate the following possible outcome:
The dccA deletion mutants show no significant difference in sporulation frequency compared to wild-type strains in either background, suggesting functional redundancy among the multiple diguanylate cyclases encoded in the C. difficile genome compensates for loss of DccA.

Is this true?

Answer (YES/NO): YES